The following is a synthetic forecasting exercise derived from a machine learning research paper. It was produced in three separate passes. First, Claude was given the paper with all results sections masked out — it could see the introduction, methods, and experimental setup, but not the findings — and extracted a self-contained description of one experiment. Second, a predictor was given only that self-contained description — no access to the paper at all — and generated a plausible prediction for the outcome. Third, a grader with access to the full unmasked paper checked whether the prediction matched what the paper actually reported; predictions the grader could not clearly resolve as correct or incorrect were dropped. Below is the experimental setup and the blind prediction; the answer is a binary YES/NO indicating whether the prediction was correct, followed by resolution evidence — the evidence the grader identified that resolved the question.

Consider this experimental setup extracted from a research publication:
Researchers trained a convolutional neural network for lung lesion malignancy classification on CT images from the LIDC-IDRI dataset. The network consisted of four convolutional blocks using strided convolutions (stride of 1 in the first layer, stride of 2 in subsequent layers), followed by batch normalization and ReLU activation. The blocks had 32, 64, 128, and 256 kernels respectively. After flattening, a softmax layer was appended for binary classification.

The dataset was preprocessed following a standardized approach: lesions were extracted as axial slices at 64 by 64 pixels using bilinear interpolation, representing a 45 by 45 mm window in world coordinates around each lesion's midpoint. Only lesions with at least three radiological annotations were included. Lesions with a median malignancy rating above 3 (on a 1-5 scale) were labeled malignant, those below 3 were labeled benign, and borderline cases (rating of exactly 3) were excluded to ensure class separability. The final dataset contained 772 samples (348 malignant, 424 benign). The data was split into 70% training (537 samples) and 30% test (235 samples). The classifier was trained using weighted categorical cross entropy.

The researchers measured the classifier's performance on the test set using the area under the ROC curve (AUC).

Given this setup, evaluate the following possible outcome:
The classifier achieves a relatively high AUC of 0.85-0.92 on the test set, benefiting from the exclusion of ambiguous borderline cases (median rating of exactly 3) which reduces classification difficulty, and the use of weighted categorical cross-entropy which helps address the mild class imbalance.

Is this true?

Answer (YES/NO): NO